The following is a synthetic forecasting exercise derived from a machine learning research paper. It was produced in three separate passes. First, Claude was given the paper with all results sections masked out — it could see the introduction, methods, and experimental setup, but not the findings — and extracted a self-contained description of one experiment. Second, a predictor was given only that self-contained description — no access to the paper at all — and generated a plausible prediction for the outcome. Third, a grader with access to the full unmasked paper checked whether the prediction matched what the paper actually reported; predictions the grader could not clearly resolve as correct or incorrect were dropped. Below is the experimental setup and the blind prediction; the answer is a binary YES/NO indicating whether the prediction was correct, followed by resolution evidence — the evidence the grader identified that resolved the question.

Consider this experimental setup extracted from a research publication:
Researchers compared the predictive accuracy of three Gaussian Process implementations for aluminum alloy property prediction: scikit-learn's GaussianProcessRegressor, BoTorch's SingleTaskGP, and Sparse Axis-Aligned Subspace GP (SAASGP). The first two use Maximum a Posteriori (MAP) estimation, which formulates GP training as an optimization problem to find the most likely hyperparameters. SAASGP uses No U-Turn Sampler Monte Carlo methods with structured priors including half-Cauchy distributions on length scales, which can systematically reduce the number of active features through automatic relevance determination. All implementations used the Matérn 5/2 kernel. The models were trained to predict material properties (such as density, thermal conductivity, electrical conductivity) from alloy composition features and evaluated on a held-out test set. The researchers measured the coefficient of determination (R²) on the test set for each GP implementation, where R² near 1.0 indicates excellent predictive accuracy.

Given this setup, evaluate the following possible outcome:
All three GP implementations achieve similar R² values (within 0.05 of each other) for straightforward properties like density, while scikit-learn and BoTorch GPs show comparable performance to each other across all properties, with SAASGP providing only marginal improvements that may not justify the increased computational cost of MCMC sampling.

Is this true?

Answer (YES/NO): NO